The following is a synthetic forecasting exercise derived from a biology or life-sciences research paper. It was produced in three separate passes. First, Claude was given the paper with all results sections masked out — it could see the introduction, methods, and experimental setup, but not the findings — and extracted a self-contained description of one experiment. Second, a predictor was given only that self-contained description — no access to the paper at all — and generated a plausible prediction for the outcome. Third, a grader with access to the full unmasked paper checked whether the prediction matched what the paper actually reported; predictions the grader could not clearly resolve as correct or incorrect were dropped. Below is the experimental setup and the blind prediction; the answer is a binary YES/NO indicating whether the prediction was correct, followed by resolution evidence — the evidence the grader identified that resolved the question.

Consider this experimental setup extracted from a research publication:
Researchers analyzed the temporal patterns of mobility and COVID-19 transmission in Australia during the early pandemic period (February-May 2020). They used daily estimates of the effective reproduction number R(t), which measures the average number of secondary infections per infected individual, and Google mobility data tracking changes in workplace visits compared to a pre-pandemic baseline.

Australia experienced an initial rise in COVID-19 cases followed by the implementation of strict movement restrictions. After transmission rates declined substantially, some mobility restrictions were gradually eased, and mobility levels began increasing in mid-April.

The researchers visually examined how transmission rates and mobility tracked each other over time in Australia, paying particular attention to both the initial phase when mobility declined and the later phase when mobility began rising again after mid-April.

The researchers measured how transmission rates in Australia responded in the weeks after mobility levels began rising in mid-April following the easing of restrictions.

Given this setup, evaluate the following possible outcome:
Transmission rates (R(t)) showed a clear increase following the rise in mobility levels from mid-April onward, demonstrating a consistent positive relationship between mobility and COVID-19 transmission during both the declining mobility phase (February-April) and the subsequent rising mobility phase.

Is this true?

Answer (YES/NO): YES